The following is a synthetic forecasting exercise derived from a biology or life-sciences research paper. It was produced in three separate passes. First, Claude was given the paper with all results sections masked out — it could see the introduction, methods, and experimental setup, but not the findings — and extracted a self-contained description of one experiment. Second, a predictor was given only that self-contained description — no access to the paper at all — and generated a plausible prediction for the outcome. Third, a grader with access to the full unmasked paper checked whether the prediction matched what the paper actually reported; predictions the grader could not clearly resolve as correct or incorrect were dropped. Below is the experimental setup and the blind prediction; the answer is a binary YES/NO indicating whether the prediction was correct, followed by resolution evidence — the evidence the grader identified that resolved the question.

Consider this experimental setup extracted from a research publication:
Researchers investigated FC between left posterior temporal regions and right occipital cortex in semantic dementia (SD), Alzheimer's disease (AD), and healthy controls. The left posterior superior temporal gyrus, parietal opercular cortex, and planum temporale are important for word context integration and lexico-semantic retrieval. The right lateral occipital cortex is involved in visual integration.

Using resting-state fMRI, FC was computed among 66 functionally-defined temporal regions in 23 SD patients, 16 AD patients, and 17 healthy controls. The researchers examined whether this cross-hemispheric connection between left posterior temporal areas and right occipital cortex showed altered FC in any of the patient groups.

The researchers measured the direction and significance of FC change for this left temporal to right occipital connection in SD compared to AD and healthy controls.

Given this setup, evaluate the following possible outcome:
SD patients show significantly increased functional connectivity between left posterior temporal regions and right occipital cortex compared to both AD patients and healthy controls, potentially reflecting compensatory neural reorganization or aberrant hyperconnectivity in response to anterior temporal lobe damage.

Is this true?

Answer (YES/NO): YES